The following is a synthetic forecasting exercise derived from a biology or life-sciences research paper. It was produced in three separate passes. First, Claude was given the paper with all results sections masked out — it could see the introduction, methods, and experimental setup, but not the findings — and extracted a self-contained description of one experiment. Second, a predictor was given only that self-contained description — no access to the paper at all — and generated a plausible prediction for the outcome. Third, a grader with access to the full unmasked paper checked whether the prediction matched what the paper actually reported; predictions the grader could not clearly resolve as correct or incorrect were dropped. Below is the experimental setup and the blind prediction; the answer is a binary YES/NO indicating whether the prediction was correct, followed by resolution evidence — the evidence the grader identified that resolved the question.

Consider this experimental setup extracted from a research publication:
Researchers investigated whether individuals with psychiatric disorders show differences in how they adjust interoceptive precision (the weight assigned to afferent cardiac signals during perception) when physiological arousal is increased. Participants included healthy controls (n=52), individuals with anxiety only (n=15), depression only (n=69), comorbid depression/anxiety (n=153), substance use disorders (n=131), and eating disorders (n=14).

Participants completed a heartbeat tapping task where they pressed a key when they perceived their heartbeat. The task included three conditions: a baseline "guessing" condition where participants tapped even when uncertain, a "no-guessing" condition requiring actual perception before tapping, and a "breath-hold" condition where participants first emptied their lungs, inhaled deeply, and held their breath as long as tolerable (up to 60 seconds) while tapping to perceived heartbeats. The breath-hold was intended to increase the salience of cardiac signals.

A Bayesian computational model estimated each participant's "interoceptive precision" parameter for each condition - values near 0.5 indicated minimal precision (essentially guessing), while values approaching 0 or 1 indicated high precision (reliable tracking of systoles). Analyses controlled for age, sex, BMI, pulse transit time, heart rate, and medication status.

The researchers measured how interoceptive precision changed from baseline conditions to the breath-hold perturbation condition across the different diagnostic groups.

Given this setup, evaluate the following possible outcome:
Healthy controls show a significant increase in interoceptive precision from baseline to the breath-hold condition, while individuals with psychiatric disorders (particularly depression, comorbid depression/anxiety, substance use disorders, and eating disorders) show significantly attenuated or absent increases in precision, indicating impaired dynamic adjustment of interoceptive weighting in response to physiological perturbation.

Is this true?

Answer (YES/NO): YES